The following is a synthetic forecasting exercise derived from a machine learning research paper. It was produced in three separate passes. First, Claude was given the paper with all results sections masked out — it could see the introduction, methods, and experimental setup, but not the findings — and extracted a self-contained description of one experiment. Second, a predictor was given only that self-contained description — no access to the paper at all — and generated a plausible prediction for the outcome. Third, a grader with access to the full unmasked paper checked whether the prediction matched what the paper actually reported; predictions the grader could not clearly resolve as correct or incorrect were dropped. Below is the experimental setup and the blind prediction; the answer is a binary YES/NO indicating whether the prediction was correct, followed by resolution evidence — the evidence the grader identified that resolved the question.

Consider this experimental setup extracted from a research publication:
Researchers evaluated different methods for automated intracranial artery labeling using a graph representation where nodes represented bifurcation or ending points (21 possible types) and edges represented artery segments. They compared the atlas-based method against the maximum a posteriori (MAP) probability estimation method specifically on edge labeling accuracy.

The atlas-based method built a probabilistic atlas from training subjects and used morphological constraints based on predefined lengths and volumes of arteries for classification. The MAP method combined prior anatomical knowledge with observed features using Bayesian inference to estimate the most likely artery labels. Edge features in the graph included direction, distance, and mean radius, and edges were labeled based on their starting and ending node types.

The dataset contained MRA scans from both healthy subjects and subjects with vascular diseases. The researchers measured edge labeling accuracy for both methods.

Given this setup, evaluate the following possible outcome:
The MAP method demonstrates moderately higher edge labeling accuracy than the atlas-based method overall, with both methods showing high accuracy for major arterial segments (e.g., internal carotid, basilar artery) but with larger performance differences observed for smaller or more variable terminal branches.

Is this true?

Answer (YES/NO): NO